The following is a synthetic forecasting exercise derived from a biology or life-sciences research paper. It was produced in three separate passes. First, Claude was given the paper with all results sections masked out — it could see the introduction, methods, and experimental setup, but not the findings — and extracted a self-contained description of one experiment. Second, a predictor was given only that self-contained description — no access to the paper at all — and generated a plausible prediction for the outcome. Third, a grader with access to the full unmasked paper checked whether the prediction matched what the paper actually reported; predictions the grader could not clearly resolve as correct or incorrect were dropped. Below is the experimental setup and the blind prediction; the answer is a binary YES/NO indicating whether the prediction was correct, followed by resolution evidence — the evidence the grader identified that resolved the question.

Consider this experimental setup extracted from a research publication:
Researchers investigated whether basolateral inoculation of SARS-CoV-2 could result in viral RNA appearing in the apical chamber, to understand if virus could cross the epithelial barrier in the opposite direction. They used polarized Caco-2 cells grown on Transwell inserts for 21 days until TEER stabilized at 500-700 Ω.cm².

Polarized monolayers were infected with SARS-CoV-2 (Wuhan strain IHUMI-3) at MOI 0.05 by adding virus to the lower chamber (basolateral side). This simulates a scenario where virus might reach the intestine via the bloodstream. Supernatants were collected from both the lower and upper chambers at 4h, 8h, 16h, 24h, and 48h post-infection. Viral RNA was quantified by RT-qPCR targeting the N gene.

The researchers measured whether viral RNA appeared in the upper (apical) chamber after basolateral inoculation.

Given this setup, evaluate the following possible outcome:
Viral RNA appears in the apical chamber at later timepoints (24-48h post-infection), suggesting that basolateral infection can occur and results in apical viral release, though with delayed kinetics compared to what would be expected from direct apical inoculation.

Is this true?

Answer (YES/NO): NO